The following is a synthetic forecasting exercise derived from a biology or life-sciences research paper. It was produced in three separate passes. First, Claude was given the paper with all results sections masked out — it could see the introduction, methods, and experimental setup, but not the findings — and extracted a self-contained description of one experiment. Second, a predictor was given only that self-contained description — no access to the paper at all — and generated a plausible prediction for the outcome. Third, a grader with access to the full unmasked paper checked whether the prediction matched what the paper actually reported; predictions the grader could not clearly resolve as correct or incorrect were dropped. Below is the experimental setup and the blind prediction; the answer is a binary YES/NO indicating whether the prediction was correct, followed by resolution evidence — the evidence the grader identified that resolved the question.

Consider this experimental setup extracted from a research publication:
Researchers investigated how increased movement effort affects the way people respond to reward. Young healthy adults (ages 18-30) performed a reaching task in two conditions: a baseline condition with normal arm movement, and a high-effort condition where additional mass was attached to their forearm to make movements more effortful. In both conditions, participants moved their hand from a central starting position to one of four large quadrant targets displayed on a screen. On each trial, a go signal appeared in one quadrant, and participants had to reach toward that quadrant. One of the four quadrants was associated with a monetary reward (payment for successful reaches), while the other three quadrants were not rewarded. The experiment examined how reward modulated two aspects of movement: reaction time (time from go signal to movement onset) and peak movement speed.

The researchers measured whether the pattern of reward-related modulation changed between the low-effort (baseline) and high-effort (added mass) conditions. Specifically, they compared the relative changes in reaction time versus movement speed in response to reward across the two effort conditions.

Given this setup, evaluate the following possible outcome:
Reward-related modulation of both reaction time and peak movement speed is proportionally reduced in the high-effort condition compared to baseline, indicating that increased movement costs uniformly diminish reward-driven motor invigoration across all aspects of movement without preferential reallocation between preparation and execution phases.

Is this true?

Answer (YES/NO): NO